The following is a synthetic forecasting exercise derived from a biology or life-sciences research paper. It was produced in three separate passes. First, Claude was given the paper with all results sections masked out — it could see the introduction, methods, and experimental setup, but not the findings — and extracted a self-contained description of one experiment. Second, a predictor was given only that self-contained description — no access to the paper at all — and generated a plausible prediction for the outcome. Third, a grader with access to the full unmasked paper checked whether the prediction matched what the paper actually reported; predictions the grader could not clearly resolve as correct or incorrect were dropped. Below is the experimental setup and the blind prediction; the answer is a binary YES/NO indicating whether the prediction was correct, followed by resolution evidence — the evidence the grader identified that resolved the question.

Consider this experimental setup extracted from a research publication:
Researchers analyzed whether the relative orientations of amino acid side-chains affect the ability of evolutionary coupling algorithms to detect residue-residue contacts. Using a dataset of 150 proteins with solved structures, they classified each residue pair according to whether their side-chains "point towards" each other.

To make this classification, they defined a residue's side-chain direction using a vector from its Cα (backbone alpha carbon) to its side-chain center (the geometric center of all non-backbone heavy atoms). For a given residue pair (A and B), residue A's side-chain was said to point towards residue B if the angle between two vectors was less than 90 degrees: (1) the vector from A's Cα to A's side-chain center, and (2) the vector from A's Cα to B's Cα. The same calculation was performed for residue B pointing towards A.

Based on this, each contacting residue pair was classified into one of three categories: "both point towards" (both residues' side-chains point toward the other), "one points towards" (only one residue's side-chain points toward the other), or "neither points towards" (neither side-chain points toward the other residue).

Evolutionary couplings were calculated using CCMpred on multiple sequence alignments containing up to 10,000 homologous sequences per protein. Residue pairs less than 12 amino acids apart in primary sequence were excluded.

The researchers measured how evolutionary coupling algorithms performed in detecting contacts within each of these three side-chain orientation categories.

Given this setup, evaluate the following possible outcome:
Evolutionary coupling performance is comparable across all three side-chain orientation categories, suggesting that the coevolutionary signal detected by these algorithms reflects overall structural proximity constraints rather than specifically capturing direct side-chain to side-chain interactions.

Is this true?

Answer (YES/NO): NO